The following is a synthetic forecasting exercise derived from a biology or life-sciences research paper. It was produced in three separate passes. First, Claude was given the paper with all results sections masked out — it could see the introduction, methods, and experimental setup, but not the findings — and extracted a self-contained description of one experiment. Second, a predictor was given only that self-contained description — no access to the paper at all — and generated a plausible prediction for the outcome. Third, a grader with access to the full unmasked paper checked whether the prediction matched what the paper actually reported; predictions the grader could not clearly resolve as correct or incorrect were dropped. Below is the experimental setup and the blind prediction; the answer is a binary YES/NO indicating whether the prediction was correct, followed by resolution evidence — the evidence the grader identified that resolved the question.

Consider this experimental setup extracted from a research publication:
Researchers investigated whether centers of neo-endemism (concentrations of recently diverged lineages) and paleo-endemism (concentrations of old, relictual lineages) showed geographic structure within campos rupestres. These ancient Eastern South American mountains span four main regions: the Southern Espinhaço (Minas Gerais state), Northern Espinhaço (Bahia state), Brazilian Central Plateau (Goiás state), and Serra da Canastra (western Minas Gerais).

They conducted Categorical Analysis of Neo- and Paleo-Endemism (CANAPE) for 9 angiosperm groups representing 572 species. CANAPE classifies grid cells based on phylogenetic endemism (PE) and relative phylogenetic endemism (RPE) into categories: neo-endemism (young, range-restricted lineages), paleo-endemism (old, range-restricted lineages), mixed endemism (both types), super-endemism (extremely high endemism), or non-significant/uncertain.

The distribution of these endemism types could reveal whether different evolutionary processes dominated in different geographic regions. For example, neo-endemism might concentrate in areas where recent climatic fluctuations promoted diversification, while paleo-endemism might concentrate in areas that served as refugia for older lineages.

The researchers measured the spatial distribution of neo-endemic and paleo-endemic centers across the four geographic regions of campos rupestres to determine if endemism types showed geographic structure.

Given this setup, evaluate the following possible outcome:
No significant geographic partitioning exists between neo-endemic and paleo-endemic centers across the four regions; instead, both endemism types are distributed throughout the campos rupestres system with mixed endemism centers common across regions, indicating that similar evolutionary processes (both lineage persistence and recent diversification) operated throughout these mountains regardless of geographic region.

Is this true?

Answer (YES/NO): NO